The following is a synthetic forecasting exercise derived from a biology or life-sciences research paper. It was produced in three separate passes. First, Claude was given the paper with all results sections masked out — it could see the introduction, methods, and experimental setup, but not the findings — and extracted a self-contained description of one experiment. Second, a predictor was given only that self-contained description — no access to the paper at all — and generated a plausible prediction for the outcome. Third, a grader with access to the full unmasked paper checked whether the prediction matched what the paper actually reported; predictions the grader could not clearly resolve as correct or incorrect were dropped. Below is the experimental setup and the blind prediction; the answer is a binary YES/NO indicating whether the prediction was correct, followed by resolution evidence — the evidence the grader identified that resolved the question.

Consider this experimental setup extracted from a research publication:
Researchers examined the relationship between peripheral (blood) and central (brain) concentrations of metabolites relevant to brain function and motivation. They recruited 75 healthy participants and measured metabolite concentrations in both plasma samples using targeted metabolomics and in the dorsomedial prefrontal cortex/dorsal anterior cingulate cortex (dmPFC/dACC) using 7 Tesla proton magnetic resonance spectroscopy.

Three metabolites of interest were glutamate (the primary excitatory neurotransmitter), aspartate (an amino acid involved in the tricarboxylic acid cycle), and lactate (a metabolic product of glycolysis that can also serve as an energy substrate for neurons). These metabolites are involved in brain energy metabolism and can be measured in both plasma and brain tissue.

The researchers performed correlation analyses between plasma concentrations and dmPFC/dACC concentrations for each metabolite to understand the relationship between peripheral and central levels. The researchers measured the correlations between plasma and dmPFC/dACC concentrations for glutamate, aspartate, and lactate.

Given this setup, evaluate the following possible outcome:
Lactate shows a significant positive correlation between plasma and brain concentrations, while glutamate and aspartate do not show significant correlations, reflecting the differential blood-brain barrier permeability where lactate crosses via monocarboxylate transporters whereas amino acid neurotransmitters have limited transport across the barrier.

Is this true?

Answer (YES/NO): YES